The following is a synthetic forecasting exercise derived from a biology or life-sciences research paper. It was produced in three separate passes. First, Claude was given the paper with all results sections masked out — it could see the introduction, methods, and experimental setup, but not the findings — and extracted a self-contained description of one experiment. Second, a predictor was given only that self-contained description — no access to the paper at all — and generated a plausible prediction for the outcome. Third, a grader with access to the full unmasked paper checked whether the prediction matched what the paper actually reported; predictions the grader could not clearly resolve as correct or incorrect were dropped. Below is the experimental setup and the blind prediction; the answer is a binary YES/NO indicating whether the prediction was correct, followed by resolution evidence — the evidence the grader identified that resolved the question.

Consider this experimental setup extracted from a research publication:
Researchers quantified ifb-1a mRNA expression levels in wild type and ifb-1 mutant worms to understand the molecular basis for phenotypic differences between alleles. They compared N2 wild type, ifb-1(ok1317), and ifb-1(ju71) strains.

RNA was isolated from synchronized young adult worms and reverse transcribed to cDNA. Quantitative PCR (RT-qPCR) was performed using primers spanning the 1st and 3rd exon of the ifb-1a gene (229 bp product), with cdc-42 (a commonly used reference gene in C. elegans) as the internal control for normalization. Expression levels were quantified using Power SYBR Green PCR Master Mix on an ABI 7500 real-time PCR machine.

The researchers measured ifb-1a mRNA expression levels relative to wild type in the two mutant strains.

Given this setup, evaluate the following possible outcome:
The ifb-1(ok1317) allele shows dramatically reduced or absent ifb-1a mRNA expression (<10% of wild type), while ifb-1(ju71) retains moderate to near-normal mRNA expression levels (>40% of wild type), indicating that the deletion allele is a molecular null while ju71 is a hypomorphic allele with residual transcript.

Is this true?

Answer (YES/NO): NO